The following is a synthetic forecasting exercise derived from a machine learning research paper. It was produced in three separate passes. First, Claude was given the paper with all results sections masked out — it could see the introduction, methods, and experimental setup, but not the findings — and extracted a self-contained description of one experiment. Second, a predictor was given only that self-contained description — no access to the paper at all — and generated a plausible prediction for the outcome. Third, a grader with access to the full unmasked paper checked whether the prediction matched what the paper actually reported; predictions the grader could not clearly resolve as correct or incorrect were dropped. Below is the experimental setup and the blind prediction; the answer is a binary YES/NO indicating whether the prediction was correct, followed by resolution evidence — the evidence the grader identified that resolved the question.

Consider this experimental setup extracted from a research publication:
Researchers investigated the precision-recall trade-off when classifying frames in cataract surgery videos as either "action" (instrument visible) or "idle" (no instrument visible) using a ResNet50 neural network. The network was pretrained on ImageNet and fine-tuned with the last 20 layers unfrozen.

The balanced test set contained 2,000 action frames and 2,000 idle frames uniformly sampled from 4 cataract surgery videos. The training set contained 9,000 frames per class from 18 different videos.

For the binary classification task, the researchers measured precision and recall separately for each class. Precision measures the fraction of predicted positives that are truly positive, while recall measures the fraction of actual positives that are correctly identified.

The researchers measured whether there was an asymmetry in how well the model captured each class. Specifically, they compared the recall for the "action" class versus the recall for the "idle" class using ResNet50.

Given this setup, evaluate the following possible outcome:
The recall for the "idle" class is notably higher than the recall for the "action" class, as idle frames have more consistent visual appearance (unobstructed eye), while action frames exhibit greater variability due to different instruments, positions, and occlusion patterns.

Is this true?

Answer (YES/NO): YES